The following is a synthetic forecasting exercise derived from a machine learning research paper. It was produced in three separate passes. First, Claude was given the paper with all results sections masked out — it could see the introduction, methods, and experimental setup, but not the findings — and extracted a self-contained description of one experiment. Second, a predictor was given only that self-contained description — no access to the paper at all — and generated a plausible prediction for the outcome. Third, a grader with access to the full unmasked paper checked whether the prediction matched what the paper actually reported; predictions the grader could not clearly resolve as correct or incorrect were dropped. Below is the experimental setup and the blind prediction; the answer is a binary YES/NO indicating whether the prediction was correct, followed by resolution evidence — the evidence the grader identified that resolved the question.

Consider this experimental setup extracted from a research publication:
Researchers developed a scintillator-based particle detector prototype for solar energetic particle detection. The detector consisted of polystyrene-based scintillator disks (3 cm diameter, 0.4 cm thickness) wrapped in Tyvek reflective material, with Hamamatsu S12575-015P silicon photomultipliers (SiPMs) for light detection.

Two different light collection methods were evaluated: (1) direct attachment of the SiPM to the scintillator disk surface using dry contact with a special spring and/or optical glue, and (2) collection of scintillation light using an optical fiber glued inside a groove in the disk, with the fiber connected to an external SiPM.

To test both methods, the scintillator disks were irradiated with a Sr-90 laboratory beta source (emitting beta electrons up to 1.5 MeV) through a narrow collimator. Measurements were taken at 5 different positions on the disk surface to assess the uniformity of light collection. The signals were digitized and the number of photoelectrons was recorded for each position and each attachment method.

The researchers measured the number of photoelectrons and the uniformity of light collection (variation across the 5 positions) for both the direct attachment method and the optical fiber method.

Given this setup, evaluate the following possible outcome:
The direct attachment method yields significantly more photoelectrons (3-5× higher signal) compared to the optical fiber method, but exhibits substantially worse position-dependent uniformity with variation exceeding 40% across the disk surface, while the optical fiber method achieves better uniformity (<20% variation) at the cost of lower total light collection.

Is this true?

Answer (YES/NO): NO